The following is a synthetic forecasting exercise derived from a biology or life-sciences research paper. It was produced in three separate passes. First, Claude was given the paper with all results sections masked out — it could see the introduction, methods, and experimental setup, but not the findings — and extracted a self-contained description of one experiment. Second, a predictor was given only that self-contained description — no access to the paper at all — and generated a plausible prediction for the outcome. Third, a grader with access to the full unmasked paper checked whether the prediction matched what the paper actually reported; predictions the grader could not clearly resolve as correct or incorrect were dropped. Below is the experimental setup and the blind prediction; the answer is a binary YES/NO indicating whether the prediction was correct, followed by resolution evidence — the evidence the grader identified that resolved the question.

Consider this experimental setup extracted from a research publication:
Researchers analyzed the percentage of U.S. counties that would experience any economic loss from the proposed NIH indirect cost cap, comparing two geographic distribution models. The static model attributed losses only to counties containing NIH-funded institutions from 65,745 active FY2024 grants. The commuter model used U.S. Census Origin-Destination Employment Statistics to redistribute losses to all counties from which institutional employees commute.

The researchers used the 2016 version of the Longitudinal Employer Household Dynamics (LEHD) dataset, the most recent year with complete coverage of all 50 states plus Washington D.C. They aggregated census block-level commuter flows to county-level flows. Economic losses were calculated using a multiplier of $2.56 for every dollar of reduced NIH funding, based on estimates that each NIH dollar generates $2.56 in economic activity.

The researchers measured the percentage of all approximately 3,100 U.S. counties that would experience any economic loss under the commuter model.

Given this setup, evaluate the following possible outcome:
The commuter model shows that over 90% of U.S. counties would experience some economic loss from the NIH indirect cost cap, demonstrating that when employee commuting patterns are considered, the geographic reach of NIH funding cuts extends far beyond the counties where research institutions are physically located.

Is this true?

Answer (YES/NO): YES